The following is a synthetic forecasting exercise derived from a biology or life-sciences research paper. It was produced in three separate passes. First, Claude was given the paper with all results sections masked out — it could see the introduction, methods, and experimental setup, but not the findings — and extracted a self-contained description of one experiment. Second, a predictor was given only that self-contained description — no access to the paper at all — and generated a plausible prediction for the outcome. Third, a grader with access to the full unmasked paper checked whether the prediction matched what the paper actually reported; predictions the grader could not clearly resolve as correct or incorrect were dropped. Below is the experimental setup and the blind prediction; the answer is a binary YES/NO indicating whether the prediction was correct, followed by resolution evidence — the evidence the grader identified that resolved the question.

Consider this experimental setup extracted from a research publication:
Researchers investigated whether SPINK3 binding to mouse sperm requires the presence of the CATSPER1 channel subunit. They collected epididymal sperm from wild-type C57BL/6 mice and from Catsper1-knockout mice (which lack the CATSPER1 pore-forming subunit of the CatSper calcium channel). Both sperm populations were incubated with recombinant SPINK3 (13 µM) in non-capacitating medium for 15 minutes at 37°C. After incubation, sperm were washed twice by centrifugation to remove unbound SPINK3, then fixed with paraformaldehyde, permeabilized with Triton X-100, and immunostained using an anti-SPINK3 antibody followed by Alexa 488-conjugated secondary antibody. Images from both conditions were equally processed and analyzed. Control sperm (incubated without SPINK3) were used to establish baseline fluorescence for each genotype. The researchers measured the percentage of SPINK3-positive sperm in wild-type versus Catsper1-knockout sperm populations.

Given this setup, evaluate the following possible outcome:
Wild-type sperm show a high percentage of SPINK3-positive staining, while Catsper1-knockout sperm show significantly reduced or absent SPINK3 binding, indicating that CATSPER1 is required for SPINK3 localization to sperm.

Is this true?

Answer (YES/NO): YES